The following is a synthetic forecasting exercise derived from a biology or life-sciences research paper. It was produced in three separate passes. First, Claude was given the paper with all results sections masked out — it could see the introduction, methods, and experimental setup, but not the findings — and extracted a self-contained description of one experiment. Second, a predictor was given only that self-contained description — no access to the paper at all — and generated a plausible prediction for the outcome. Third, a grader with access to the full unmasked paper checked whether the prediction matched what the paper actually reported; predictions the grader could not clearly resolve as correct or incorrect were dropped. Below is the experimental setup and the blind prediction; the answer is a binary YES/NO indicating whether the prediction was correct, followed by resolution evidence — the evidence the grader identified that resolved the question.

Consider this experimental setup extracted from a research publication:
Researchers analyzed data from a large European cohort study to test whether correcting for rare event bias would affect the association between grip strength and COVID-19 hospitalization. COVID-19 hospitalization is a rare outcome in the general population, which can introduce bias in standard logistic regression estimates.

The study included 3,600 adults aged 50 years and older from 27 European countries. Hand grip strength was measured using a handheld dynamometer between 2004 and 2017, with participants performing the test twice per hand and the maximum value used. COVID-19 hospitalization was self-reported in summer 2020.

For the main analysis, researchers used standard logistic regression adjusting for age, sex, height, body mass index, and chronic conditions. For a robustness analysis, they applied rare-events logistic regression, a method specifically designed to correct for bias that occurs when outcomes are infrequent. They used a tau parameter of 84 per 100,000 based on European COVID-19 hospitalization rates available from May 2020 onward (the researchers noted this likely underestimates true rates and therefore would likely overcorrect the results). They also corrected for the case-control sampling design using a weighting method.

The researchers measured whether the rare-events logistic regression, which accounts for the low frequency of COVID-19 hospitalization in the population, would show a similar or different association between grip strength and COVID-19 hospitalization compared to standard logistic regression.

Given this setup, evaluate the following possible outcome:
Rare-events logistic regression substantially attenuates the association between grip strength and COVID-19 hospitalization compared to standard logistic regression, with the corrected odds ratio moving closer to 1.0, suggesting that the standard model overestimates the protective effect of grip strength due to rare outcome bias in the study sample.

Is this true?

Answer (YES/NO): NO